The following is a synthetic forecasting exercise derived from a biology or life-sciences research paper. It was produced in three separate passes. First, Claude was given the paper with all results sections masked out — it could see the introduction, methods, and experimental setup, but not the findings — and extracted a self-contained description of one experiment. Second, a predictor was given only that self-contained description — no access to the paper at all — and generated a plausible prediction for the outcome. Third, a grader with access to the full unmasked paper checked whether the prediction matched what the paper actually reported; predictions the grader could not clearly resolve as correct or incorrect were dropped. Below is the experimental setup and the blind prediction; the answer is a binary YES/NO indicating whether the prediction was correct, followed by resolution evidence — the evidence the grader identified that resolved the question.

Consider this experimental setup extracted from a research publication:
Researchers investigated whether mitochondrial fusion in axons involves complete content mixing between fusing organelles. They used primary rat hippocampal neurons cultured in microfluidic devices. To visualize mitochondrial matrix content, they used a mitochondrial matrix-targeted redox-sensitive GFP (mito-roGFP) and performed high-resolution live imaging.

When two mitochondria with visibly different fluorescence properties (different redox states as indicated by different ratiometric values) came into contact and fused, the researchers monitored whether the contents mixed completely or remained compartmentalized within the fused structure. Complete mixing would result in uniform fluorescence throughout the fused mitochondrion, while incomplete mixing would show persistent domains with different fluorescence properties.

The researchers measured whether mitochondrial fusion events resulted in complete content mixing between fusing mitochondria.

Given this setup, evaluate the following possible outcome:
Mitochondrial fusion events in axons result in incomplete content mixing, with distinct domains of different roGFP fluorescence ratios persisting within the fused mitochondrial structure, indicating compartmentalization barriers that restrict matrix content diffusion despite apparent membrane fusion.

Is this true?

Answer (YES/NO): NO